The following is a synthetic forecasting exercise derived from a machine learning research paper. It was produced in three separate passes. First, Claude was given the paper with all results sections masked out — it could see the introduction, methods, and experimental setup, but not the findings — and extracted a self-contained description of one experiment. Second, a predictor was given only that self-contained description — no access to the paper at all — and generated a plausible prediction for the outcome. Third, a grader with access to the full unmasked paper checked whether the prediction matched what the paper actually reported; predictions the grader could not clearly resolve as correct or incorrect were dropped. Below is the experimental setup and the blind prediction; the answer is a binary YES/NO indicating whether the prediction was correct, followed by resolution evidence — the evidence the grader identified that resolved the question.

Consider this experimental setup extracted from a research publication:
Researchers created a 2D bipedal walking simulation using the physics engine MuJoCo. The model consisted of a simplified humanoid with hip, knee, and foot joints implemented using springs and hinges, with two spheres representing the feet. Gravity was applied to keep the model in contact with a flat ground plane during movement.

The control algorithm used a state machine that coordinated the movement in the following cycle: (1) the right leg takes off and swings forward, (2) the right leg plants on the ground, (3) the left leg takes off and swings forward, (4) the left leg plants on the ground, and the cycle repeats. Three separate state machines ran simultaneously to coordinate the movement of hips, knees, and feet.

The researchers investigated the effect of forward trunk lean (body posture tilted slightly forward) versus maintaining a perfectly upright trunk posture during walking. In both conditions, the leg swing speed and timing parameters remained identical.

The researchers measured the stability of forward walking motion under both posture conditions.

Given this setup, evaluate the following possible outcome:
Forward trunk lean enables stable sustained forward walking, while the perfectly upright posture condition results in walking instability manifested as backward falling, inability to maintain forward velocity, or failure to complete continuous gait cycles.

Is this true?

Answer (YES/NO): YES